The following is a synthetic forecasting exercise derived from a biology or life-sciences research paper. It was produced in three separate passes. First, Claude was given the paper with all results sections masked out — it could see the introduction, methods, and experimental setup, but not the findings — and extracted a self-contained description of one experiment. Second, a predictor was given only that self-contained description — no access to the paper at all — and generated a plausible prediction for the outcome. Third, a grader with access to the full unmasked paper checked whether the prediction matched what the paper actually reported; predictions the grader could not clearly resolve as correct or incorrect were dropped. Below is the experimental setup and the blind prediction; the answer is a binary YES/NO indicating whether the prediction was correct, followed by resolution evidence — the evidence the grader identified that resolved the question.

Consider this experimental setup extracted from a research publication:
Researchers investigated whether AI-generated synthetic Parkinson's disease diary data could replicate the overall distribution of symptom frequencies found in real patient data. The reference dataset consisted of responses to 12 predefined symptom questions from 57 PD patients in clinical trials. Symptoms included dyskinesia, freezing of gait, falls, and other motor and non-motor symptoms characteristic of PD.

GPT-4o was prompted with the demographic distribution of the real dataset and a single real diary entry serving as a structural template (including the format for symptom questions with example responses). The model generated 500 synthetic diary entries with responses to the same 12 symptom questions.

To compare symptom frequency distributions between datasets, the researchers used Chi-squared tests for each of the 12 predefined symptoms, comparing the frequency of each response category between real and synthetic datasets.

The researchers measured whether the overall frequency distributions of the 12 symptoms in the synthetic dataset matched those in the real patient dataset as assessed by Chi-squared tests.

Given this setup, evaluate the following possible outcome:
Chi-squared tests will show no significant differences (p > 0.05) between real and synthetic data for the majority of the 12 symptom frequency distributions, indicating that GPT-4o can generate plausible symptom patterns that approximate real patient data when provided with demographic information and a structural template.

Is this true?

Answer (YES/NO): YES